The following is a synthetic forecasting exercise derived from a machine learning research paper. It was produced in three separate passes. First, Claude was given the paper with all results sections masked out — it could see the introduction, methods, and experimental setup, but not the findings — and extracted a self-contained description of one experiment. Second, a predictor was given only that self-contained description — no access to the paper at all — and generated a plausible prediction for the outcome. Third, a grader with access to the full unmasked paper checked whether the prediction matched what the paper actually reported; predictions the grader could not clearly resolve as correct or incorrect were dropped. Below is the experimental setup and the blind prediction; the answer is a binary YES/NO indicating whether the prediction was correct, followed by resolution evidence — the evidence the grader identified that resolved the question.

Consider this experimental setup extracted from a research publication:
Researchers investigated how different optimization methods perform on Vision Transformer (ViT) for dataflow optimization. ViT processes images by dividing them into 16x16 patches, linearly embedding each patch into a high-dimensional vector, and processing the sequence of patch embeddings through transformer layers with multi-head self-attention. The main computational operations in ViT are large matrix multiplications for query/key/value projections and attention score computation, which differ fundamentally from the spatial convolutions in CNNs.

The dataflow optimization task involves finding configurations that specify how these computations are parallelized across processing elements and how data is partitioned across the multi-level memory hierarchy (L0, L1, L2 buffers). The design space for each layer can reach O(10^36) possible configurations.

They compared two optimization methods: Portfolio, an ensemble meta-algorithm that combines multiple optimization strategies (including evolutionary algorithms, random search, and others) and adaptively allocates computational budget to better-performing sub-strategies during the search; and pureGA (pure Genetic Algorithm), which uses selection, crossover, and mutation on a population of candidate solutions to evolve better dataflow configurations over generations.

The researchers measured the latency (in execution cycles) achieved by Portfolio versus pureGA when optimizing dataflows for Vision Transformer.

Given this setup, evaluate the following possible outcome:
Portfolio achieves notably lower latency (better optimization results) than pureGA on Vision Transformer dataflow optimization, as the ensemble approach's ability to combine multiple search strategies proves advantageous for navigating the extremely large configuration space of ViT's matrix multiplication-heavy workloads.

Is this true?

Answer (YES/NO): NO